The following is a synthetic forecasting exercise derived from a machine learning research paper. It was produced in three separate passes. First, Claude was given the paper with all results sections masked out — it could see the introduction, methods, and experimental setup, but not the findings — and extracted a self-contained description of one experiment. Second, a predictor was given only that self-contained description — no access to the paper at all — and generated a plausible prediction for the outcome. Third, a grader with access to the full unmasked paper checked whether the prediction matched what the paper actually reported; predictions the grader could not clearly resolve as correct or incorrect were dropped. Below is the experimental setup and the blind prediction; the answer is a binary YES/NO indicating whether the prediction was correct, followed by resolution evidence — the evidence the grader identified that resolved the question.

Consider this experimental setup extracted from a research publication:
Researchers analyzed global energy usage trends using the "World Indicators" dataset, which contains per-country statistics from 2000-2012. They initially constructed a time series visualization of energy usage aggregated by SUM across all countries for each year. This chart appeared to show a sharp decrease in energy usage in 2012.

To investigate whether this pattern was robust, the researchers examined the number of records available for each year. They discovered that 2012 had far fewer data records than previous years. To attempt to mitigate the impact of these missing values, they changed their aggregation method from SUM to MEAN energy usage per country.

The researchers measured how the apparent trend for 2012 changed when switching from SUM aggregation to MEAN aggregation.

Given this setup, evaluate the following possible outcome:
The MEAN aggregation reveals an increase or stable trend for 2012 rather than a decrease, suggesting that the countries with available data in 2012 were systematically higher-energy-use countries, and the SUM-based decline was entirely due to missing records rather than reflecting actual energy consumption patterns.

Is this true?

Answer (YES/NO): YES